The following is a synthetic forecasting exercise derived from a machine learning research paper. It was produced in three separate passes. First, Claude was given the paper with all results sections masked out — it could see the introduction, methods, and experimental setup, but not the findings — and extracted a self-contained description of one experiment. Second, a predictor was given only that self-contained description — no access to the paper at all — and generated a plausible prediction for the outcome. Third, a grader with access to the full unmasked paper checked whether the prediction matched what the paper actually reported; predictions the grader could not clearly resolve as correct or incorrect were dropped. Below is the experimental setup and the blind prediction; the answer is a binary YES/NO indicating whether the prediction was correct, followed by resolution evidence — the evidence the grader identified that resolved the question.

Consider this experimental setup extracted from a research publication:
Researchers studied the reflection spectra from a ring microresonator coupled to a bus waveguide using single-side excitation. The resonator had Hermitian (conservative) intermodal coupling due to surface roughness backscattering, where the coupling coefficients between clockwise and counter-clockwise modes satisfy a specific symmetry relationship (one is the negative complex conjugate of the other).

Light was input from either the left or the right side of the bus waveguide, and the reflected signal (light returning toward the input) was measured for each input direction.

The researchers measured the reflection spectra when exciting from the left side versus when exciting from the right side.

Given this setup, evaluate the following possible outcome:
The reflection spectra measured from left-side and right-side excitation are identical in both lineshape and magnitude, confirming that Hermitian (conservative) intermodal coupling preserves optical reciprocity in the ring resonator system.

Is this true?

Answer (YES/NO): YES